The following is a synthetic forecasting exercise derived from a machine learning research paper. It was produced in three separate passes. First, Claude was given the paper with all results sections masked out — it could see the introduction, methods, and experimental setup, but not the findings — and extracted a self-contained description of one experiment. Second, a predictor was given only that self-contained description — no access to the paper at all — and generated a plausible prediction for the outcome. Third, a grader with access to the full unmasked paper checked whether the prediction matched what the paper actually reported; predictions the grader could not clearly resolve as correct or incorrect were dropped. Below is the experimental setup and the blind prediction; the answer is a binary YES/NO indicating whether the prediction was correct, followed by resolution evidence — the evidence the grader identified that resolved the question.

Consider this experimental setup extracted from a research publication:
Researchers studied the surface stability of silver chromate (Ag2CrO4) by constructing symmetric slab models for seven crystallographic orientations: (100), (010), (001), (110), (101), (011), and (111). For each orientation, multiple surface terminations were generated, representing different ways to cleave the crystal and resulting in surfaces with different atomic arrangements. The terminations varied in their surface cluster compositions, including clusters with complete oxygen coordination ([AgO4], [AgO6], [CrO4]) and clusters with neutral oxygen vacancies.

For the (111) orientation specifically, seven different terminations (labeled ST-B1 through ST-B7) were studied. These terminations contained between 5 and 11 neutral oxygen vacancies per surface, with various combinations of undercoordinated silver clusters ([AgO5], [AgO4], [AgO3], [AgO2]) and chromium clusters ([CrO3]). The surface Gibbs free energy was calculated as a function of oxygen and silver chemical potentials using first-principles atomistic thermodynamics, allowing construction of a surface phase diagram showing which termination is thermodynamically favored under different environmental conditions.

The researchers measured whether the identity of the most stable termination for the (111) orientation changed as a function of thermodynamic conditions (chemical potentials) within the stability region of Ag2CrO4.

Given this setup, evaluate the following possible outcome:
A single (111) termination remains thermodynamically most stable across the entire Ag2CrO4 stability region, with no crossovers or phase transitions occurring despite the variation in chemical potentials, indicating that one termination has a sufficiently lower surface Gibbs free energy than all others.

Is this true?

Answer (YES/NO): YES